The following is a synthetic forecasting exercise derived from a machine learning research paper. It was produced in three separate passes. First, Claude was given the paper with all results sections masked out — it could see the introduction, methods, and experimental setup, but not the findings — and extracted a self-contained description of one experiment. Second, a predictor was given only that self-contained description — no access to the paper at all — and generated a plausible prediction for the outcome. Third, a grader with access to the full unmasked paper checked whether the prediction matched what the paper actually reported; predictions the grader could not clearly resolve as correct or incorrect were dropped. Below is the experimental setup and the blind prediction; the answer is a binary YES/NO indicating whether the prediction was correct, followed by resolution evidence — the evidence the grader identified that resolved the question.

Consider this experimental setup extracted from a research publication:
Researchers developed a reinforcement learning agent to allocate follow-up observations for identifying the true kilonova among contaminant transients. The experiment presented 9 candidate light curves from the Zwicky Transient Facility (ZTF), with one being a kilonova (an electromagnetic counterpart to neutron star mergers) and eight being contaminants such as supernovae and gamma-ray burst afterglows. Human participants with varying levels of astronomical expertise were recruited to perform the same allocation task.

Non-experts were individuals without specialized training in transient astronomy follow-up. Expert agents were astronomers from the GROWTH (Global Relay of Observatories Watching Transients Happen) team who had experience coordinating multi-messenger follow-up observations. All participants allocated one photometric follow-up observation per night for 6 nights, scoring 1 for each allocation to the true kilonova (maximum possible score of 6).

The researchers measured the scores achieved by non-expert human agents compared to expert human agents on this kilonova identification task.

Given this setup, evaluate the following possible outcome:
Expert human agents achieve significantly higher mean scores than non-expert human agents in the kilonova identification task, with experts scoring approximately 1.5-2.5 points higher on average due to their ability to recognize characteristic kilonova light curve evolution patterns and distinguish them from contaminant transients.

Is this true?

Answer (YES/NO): NO